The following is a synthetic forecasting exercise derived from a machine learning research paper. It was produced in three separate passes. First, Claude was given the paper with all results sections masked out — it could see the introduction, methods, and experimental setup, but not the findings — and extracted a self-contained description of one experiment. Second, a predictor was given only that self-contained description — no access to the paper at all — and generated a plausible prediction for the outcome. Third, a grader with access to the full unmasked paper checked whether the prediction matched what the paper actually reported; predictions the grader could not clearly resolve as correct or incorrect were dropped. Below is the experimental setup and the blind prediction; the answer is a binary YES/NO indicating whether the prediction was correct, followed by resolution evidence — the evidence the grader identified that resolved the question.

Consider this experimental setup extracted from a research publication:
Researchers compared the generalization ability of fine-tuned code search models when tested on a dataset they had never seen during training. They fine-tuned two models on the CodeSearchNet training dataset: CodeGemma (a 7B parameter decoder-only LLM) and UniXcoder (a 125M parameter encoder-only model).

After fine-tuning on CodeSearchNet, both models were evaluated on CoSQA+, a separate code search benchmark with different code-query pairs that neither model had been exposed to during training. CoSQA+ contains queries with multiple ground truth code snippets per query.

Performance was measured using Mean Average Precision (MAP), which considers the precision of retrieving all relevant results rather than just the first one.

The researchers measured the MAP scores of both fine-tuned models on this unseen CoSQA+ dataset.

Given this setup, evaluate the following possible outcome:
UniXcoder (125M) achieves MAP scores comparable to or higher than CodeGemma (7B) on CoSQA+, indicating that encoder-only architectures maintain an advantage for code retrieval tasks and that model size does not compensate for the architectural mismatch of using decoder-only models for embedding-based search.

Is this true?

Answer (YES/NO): NO